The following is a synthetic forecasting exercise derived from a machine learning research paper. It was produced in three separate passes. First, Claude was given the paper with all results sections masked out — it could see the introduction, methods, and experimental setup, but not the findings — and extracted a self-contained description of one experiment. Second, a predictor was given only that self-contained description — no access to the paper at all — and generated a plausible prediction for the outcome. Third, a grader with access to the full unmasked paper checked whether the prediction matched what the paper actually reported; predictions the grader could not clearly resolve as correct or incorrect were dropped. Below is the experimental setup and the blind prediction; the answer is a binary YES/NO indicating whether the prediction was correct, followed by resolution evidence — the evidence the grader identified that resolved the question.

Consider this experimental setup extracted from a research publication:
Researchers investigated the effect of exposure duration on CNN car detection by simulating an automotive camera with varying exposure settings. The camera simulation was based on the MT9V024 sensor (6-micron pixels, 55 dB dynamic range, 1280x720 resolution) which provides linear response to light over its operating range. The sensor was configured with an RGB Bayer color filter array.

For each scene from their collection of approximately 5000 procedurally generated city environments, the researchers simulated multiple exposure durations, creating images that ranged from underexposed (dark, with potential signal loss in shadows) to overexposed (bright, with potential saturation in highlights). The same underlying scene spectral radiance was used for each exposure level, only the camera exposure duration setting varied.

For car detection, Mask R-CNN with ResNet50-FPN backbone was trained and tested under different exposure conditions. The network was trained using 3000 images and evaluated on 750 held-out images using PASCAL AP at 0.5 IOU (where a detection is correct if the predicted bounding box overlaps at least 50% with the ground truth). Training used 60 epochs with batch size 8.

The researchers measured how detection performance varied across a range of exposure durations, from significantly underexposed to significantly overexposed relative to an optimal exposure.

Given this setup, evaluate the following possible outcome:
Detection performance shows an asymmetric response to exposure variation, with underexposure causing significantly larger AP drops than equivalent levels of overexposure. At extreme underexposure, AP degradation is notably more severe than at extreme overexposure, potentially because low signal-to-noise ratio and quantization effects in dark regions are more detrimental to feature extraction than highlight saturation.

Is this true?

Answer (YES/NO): YES